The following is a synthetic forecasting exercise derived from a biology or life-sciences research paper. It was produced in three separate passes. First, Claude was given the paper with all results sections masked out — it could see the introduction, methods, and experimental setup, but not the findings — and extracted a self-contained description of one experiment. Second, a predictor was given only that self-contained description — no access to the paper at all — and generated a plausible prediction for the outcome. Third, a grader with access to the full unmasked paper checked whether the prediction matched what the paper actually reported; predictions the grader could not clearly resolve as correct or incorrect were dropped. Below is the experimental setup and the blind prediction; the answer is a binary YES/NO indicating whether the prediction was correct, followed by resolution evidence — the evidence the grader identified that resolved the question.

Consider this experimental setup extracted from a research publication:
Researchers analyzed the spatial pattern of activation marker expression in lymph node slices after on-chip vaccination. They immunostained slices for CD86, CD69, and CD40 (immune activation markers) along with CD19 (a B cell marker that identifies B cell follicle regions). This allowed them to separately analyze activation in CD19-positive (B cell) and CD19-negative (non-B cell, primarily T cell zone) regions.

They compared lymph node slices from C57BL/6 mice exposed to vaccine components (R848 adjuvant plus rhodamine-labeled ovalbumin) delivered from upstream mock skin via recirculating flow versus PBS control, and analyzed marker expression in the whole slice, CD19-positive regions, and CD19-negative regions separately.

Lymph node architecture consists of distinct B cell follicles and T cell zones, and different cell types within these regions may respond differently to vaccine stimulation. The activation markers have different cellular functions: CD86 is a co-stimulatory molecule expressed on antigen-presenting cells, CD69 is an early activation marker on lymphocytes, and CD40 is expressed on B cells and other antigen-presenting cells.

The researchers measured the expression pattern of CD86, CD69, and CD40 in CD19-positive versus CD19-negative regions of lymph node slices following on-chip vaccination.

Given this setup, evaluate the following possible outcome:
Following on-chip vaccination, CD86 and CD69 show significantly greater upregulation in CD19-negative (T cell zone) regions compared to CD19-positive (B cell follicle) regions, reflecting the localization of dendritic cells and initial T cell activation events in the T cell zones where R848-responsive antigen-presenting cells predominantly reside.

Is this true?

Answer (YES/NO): NO